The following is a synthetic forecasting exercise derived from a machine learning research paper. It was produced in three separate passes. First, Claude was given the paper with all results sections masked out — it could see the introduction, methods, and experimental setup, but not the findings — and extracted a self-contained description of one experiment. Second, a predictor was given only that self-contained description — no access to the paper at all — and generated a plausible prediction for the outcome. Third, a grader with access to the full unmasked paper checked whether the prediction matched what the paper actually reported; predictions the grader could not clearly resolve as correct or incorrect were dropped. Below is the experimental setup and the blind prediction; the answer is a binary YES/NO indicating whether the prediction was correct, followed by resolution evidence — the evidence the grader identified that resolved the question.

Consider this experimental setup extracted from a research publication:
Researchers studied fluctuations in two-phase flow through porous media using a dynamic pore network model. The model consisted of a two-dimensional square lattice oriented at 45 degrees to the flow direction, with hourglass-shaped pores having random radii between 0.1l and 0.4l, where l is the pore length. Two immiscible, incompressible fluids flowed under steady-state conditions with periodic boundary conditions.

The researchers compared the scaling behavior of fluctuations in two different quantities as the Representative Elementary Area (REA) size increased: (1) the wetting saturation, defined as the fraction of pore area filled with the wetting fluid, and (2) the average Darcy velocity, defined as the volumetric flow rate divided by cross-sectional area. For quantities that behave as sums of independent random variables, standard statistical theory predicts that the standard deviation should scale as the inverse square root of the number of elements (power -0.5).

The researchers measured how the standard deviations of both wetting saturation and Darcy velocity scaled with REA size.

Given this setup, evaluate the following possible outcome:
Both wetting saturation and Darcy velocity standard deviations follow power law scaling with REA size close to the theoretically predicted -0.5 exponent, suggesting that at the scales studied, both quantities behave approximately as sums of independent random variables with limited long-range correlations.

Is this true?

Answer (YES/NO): NO